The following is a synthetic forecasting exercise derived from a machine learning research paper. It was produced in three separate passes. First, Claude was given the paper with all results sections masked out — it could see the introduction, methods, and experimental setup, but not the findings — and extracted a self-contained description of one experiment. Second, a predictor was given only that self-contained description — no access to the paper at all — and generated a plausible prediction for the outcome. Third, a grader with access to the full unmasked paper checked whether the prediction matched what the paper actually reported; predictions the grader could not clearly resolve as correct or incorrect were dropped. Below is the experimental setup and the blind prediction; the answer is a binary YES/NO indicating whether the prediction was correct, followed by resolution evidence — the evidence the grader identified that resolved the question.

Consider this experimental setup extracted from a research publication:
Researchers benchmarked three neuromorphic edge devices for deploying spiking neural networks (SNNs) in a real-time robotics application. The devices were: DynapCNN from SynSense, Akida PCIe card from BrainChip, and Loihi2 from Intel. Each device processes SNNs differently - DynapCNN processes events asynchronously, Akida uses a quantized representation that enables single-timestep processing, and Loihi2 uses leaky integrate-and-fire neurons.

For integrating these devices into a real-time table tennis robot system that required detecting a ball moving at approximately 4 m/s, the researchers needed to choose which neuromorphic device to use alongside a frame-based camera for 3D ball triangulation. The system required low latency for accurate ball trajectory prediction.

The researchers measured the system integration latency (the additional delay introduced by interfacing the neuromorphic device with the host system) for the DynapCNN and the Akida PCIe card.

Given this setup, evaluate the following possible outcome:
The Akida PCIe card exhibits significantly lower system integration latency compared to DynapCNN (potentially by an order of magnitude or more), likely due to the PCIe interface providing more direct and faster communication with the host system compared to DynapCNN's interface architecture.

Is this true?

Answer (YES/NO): YES